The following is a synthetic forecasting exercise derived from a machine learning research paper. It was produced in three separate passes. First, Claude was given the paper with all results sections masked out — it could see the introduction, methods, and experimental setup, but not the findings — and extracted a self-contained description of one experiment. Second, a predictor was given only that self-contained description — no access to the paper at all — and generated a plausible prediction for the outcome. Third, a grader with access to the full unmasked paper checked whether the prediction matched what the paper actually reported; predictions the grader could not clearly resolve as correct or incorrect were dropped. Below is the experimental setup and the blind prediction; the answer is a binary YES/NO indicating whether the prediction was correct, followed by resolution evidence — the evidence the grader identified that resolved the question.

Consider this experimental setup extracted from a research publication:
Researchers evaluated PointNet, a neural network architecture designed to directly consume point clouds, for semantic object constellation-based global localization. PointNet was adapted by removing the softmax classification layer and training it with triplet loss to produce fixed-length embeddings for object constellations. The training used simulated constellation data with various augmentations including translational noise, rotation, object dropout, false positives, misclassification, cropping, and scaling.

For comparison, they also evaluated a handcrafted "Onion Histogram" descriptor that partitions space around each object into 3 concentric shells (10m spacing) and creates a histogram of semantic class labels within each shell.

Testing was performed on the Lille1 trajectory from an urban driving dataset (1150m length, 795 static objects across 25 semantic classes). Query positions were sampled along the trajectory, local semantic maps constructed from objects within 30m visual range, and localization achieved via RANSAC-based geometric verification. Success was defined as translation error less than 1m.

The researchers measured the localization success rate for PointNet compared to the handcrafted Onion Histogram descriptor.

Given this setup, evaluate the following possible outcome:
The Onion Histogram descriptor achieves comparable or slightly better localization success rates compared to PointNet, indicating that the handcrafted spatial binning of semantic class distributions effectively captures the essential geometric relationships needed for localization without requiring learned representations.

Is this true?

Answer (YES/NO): NO